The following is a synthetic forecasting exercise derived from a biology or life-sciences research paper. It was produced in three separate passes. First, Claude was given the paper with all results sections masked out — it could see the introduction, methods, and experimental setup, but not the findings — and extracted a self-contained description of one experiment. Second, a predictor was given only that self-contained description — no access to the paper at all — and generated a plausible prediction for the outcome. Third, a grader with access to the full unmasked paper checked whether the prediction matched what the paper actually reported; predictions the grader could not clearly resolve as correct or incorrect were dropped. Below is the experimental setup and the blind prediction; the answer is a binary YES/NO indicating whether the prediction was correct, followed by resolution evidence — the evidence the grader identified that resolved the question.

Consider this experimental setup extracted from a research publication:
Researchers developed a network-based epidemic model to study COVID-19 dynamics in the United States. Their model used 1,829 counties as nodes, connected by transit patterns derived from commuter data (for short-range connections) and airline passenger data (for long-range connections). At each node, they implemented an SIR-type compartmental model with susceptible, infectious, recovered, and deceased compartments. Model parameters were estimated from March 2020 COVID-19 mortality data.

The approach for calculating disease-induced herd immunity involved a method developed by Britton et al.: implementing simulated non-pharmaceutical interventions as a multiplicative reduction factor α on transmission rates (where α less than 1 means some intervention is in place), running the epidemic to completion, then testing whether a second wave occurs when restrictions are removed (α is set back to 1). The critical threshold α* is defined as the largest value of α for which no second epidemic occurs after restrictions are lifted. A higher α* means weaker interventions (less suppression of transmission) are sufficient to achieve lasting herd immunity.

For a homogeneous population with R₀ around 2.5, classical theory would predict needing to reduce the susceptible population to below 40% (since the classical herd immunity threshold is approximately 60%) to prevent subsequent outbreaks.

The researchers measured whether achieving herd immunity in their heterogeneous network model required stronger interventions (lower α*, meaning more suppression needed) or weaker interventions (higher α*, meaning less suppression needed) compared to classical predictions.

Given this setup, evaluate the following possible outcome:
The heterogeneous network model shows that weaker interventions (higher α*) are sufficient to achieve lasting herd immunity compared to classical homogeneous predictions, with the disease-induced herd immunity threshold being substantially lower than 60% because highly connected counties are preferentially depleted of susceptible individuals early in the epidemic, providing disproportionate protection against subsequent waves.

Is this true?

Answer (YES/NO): YES